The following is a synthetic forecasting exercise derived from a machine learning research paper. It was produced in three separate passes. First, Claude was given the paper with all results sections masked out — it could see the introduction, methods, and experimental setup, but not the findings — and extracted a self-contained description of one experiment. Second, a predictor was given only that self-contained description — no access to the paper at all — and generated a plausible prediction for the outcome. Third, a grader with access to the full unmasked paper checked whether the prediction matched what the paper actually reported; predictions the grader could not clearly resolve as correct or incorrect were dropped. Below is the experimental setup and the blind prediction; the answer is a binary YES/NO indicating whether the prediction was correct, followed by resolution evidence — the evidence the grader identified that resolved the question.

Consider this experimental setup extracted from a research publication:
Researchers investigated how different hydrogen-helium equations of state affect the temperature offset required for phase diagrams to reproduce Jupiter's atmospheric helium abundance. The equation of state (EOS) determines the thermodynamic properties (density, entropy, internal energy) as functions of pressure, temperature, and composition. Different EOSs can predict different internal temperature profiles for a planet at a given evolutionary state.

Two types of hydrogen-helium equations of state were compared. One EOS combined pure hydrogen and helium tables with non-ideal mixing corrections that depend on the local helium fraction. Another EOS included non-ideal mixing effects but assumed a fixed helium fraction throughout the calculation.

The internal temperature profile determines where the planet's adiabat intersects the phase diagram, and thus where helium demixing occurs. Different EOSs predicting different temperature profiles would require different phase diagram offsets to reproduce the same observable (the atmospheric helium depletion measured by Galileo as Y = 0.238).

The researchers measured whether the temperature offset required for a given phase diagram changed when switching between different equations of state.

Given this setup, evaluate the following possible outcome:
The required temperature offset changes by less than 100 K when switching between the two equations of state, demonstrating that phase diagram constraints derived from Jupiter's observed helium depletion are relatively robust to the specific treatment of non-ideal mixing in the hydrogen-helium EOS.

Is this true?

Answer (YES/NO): NO